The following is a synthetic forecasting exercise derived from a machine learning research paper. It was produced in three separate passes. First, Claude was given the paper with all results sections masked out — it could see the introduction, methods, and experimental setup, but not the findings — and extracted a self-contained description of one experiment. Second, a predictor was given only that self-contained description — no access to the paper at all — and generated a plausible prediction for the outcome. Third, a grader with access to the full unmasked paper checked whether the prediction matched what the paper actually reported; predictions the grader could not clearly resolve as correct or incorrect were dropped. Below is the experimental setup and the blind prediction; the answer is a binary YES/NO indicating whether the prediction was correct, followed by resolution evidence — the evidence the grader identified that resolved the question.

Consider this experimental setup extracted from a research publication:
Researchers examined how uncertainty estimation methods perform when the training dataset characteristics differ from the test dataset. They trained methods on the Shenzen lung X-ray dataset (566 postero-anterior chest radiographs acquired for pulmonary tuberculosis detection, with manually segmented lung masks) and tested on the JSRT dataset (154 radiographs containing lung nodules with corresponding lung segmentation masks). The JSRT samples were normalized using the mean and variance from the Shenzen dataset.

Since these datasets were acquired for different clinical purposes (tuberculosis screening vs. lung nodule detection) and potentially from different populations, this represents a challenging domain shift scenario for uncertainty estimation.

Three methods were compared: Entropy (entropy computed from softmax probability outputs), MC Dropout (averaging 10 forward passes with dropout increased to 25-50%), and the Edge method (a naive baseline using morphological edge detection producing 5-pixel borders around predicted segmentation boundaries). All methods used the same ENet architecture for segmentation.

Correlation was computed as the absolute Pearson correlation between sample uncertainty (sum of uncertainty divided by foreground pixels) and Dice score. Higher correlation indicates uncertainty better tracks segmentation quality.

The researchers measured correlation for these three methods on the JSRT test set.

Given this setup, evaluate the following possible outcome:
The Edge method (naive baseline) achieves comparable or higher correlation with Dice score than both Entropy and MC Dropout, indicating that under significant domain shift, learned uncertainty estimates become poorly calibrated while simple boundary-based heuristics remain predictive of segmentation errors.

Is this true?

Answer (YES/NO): NO